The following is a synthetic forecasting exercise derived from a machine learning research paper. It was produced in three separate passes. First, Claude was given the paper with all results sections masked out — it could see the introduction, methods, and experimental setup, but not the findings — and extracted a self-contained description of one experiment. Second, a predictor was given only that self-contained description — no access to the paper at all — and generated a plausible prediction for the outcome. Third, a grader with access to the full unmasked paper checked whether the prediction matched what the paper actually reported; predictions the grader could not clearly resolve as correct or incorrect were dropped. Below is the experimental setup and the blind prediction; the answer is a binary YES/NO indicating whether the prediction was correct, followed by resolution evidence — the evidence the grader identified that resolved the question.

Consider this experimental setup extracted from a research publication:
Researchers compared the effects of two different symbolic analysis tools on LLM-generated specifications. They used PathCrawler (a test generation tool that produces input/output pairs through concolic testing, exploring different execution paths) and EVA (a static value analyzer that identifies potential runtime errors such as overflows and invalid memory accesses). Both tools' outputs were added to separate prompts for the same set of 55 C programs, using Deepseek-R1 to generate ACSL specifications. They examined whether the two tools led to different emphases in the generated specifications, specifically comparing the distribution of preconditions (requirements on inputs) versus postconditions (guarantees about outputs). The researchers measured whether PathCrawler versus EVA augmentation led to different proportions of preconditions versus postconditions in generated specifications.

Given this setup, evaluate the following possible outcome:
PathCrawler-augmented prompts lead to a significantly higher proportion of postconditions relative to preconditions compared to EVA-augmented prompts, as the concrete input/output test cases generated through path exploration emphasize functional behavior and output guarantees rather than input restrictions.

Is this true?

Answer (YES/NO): YES